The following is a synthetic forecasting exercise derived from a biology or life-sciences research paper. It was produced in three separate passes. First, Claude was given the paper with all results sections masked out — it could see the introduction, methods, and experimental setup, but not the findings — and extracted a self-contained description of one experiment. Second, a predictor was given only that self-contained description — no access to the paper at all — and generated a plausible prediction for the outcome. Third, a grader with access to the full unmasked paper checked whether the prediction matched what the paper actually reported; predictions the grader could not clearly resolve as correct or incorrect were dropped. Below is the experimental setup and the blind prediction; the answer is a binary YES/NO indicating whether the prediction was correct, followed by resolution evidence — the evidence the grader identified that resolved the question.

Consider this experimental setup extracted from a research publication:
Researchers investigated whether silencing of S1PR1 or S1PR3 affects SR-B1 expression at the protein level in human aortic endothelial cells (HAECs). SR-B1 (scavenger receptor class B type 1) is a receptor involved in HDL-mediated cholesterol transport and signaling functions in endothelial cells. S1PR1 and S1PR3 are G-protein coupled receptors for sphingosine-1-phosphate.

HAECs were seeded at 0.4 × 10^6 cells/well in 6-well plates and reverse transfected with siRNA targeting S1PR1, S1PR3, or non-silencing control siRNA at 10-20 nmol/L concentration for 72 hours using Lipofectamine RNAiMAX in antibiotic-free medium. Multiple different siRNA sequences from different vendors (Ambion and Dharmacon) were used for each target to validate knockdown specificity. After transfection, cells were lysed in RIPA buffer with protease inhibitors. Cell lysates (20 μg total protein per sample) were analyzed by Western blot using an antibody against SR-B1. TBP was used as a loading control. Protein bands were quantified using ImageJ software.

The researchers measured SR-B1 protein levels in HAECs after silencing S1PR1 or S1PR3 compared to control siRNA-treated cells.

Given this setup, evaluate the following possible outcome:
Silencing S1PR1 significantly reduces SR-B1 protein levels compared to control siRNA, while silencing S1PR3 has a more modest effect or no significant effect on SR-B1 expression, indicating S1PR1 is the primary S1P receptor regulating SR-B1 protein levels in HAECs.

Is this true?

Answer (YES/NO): NO